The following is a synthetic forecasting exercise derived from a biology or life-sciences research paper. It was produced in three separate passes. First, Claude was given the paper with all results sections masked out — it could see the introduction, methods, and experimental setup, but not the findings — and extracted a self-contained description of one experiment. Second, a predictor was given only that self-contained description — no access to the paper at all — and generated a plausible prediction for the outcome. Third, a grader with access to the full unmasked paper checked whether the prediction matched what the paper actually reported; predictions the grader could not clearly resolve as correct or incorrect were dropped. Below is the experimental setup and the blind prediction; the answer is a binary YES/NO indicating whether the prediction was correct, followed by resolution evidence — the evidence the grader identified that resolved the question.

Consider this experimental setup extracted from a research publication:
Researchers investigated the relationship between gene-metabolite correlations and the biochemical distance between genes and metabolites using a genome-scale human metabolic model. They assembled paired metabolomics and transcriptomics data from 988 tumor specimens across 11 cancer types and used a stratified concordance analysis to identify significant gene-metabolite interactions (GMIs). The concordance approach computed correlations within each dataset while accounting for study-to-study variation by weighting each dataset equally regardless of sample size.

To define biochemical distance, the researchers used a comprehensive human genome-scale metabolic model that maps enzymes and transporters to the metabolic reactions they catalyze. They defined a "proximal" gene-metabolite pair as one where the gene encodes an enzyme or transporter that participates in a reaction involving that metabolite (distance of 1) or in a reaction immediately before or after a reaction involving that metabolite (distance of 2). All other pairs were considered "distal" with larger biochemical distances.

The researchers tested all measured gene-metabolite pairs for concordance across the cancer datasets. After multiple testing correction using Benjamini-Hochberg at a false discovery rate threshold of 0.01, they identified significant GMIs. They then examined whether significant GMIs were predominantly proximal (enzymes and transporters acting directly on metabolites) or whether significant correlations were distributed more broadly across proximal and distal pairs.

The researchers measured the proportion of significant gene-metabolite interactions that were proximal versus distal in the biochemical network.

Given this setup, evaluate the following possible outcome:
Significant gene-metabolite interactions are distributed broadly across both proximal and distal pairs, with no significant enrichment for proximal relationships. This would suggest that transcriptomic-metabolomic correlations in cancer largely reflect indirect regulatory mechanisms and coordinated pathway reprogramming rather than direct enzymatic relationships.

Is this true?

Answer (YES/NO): NO